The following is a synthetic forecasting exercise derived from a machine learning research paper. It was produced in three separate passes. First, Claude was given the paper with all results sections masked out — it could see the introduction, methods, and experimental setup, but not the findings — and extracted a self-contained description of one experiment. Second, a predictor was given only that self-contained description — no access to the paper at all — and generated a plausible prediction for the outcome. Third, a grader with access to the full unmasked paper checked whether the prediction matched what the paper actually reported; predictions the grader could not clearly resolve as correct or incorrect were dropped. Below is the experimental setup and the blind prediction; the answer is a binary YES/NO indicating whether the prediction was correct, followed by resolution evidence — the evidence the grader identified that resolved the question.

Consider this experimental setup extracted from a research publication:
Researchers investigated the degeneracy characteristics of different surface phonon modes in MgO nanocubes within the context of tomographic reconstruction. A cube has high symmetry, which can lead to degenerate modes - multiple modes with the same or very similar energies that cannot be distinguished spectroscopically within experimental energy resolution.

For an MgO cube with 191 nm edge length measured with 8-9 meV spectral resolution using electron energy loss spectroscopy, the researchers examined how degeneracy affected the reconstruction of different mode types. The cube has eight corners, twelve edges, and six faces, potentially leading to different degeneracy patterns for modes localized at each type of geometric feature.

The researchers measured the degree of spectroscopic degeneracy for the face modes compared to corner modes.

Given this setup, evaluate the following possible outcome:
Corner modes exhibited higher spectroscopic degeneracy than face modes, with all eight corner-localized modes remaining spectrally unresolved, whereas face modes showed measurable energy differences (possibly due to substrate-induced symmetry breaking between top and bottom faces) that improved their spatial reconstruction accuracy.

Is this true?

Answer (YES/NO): NO